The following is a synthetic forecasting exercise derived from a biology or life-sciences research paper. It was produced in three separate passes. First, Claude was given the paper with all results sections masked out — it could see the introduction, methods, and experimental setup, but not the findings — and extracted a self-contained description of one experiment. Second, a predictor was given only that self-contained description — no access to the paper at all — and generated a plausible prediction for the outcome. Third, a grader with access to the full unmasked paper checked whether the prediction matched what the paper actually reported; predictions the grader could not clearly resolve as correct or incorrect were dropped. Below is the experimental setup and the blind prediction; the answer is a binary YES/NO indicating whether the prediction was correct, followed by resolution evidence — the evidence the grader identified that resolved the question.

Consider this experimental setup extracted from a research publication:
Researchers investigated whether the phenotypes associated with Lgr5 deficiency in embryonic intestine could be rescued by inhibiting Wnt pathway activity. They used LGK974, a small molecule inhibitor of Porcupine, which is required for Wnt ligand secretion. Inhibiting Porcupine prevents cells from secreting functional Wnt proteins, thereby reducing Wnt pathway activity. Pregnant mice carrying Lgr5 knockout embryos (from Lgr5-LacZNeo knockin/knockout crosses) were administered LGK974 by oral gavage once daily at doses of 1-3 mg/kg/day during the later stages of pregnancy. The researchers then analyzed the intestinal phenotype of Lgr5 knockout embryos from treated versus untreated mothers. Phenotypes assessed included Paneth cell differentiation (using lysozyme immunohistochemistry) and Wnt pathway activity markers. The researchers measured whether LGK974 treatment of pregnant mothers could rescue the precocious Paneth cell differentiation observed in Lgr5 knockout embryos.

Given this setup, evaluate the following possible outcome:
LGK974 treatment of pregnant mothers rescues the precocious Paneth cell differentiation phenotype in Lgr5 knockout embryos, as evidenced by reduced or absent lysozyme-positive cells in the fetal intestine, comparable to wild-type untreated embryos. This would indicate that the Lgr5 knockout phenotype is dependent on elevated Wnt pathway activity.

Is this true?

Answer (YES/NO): YES